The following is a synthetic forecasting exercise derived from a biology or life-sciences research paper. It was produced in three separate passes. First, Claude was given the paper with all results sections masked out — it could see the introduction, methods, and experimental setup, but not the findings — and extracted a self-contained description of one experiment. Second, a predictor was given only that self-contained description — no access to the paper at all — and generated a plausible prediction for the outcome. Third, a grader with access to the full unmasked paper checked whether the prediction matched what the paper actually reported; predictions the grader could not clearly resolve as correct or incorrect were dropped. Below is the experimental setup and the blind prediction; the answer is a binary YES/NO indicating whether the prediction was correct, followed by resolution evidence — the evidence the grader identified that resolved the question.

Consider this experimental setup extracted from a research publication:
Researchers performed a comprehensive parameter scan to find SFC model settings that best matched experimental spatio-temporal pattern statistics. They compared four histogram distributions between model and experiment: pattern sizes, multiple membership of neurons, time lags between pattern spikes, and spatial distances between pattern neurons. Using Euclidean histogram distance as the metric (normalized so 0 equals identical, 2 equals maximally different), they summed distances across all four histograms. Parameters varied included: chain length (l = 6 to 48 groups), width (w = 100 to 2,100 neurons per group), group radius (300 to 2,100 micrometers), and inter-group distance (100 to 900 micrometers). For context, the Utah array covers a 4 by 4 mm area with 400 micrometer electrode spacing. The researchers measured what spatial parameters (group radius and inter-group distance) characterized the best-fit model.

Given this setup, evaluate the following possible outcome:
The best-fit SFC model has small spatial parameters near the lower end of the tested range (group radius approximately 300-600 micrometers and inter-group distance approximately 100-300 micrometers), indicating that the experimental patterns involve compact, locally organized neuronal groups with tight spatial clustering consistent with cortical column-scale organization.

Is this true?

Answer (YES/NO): NO